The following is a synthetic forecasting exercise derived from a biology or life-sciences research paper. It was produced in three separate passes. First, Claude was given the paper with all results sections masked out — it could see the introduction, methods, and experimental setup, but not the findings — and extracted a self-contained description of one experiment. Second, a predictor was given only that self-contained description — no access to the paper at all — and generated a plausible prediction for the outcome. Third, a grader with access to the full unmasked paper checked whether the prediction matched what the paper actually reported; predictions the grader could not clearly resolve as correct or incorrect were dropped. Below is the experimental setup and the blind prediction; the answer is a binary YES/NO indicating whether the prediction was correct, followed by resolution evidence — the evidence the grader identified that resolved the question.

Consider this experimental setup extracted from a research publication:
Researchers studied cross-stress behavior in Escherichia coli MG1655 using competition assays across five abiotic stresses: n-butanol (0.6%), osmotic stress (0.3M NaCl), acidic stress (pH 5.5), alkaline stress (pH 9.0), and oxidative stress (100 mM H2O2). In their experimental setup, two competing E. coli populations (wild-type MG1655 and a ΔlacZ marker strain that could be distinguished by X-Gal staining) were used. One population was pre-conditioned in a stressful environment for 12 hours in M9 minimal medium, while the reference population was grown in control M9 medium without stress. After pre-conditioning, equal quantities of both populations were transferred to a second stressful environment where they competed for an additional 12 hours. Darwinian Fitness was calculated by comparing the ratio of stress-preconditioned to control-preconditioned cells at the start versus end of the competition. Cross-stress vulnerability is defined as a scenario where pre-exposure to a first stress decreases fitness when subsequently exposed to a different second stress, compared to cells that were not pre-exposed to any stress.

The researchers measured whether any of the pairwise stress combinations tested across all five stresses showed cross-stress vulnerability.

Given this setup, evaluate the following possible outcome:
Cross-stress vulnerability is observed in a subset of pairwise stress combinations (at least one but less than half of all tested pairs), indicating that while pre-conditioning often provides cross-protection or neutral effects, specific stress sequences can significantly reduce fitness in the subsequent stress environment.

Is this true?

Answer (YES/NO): YES